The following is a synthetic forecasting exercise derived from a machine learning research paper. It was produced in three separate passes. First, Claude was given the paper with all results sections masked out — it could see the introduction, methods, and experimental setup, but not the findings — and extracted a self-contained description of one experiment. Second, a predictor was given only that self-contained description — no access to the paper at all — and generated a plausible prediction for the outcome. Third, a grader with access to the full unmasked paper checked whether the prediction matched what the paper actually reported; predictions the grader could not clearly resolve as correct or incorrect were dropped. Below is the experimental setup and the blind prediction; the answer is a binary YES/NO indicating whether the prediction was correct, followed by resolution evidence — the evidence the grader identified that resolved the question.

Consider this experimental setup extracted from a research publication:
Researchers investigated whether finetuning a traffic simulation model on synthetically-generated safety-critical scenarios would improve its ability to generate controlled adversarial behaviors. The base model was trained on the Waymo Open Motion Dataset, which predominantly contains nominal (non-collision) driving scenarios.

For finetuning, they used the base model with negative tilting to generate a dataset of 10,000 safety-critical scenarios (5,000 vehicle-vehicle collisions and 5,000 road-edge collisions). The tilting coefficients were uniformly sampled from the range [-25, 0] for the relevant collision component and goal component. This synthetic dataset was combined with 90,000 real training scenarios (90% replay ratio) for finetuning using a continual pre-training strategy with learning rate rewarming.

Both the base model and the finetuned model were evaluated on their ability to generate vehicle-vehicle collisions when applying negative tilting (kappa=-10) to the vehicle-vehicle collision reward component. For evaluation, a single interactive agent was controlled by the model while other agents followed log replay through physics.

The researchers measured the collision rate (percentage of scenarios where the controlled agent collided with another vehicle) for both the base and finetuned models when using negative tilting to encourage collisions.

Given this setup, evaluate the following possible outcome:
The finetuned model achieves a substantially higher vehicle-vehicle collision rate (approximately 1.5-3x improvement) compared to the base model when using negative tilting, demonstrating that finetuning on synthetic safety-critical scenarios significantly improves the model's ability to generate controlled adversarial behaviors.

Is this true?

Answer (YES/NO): YES